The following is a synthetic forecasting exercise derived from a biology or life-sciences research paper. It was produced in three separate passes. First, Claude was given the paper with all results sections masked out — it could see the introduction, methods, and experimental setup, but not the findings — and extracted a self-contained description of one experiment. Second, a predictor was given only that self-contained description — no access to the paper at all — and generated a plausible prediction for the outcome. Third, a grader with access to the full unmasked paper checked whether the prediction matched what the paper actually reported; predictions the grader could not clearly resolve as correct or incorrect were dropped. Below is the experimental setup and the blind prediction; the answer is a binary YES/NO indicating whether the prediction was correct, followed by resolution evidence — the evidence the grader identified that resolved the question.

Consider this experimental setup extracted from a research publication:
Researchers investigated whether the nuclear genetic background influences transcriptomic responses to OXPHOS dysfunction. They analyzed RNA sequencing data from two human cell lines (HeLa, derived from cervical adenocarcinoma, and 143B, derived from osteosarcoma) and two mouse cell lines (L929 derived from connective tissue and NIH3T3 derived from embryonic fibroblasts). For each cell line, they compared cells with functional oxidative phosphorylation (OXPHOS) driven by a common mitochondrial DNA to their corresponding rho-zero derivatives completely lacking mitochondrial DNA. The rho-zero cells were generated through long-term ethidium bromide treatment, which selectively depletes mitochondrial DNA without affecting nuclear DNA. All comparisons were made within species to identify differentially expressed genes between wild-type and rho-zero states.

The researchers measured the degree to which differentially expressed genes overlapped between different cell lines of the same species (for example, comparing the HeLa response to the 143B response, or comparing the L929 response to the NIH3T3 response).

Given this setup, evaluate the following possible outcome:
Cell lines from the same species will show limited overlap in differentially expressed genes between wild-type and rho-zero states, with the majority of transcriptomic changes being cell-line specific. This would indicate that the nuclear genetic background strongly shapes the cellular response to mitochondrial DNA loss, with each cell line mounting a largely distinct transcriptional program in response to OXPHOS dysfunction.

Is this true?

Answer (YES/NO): YES